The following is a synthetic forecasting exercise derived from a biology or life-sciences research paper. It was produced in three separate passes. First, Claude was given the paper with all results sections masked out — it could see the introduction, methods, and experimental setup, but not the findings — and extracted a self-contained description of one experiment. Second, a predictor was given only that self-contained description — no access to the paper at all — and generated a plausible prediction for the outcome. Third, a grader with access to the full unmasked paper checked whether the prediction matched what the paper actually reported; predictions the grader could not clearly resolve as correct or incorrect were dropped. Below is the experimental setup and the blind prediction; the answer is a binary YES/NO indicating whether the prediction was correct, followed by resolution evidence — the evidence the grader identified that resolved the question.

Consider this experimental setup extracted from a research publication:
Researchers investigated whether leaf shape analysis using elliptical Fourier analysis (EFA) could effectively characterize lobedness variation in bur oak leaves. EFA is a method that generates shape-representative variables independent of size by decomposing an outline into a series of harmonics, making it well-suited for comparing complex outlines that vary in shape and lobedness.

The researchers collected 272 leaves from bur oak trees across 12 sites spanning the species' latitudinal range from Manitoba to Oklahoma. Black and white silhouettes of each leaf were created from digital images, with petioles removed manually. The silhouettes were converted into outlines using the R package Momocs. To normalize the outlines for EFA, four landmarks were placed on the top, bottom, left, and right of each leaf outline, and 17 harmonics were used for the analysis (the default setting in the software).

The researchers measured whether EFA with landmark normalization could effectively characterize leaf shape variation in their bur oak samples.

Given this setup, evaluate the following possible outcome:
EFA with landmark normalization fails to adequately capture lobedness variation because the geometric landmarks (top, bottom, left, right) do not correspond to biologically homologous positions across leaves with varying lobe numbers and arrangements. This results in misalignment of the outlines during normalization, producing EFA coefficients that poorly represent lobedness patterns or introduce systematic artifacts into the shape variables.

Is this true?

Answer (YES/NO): NO